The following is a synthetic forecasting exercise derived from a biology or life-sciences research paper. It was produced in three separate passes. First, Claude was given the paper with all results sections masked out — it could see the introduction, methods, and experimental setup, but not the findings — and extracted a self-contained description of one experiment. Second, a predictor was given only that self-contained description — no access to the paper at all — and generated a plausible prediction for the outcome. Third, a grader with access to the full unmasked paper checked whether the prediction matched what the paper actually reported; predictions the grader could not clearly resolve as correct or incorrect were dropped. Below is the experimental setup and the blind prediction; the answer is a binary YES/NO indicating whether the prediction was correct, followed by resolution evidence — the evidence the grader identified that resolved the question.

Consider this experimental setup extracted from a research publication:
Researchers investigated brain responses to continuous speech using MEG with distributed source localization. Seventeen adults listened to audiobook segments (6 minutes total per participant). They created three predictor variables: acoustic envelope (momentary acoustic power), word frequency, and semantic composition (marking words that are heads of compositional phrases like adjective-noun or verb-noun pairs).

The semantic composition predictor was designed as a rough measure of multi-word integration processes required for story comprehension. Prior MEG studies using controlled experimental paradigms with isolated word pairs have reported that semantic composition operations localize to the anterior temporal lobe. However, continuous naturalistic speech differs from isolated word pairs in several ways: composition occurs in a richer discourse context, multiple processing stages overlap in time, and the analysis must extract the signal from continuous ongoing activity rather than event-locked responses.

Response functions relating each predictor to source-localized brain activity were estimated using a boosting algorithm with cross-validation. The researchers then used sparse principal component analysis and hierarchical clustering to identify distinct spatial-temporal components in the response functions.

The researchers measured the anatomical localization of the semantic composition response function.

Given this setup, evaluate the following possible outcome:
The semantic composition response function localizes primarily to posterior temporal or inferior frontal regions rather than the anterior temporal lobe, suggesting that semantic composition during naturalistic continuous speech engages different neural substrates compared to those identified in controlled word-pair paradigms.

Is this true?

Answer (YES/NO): NO